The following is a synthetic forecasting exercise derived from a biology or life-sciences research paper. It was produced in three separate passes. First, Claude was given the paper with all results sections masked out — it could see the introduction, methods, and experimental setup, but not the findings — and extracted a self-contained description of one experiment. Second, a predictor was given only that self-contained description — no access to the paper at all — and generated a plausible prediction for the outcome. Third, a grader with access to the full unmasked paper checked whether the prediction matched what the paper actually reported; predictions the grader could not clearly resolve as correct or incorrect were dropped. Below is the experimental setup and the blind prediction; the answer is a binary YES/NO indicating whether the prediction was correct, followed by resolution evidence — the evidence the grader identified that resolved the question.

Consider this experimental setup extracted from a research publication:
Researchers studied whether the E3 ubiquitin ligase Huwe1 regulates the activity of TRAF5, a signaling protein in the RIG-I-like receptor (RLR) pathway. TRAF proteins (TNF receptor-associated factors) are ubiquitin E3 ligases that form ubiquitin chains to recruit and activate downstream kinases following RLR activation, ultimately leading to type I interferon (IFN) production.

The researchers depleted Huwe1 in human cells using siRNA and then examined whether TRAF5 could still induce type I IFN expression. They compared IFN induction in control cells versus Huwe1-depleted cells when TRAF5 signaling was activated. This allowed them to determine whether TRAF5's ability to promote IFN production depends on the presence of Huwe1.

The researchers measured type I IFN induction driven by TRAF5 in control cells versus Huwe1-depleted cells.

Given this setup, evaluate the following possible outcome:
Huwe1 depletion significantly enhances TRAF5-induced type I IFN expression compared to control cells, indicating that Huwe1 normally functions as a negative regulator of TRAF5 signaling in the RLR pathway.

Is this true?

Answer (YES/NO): NO